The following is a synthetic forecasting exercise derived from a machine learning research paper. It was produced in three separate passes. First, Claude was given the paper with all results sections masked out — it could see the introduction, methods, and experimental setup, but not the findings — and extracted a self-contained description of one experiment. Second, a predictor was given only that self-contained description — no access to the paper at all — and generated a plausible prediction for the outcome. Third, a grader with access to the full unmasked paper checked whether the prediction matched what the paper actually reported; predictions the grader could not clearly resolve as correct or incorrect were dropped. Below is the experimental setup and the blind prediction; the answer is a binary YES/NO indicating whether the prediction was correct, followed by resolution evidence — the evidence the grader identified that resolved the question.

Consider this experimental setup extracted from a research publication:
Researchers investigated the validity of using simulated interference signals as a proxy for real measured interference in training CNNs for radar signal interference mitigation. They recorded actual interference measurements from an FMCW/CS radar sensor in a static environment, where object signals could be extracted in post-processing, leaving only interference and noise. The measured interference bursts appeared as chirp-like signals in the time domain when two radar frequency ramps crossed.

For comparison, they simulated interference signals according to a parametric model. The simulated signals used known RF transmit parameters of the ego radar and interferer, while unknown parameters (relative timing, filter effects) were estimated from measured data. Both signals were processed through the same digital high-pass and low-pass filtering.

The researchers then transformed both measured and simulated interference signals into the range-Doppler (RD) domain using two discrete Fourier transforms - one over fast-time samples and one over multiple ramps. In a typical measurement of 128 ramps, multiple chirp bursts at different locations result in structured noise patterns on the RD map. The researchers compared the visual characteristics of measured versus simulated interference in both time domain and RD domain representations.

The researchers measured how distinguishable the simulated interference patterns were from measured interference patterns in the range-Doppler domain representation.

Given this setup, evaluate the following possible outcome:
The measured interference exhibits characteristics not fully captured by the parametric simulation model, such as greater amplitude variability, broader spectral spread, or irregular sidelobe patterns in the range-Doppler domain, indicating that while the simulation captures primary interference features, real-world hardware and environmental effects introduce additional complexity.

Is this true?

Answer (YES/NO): NO